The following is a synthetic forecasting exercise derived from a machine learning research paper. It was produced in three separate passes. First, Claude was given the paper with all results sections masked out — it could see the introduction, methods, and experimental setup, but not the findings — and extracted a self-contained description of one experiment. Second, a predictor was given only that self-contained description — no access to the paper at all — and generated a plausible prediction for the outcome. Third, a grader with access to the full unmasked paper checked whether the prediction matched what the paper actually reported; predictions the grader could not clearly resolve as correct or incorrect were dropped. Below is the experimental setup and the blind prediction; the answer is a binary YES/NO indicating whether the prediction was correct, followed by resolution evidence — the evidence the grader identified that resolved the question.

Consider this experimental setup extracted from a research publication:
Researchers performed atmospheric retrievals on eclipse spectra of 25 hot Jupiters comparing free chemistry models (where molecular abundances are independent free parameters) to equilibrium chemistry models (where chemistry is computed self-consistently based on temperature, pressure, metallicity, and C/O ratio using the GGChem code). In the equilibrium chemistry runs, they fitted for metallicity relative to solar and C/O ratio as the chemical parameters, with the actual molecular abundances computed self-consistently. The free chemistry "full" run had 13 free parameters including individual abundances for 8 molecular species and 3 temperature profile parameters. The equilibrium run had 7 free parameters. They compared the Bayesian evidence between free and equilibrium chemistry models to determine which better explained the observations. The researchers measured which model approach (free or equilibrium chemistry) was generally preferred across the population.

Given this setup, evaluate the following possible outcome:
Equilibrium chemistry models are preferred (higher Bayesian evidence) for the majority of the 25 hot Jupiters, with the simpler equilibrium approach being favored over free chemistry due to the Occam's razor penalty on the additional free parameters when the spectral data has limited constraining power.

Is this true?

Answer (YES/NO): NO